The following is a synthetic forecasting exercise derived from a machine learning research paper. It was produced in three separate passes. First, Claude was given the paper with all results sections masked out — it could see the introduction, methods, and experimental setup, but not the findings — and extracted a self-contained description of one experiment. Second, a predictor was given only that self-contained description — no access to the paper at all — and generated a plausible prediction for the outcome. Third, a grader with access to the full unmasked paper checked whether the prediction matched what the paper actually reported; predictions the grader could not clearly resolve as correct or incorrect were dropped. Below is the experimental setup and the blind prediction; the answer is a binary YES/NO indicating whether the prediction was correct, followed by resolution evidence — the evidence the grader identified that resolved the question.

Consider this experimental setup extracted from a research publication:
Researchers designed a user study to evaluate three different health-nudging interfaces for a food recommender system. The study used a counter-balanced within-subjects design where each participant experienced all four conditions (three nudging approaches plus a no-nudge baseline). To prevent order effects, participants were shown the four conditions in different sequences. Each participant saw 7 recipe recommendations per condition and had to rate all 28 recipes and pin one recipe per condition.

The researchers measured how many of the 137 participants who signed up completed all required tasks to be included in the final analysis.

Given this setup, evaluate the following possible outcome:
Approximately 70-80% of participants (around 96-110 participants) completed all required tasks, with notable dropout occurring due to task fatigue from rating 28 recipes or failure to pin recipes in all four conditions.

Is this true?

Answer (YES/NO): NO